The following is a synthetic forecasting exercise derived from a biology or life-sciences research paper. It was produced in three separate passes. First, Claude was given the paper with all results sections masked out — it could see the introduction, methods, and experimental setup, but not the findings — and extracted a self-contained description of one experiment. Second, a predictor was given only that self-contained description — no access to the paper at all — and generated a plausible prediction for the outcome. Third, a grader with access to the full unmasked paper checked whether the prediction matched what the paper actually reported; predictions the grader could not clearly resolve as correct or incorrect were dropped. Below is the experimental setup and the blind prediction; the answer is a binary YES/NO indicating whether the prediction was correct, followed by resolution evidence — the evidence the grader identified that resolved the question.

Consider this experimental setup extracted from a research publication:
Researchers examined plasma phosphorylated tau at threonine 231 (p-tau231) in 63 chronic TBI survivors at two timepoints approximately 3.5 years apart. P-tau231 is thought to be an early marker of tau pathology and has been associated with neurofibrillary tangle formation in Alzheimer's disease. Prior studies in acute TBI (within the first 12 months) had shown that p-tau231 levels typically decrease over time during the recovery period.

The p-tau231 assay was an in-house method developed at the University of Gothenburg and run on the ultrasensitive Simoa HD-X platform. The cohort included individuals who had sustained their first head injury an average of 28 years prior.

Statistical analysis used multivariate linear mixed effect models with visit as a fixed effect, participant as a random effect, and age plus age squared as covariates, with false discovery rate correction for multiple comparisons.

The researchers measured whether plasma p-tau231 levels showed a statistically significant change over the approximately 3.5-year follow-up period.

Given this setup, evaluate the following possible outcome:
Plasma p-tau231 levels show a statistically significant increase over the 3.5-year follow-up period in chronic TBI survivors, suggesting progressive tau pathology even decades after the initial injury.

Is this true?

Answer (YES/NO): NO